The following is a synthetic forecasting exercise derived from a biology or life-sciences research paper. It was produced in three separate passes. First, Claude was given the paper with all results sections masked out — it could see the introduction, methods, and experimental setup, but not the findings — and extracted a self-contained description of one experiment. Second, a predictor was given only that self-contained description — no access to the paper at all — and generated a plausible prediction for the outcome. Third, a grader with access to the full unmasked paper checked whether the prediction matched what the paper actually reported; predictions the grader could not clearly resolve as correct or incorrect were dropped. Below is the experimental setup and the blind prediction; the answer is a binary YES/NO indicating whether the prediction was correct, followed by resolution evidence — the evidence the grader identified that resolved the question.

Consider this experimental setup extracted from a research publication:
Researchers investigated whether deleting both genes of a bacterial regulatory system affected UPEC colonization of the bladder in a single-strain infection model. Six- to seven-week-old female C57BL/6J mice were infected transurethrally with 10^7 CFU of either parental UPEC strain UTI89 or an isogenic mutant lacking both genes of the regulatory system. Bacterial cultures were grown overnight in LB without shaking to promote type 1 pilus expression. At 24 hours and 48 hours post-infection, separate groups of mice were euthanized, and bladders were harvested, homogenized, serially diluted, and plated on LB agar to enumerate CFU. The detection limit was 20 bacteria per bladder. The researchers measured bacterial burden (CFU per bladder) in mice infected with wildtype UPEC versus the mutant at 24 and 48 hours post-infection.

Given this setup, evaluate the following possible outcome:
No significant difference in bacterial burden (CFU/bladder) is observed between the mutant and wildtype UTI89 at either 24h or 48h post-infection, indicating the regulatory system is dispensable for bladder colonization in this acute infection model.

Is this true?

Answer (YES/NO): NO